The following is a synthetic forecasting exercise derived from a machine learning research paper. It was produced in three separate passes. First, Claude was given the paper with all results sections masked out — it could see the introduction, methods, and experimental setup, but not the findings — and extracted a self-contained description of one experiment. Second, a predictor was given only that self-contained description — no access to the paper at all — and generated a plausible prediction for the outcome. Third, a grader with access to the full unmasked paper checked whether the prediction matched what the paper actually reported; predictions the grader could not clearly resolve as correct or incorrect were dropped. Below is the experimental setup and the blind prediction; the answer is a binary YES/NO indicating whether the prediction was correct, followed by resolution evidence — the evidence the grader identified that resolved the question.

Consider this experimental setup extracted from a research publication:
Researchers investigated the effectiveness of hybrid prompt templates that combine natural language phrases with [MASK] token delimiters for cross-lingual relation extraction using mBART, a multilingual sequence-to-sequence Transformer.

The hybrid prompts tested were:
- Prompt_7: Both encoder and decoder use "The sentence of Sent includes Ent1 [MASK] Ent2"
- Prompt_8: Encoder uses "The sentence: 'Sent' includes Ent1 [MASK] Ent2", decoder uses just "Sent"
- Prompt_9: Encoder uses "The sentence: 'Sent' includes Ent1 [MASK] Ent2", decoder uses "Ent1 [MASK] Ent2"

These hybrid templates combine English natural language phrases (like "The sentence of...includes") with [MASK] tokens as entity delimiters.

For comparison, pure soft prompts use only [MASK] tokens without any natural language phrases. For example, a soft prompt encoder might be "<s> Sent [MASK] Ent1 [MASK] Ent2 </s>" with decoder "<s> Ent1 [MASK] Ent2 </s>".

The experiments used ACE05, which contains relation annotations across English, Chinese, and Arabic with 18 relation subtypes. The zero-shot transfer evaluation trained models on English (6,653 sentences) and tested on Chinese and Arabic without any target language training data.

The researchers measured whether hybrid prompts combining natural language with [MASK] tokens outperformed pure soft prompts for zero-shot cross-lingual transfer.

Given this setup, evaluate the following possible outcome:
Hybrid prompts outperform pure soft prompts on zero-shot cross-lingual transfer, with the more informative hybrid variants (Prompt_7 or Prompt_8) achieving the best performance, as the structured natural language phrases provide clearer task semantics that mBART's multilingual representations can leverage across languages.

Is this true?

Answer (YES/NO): NO